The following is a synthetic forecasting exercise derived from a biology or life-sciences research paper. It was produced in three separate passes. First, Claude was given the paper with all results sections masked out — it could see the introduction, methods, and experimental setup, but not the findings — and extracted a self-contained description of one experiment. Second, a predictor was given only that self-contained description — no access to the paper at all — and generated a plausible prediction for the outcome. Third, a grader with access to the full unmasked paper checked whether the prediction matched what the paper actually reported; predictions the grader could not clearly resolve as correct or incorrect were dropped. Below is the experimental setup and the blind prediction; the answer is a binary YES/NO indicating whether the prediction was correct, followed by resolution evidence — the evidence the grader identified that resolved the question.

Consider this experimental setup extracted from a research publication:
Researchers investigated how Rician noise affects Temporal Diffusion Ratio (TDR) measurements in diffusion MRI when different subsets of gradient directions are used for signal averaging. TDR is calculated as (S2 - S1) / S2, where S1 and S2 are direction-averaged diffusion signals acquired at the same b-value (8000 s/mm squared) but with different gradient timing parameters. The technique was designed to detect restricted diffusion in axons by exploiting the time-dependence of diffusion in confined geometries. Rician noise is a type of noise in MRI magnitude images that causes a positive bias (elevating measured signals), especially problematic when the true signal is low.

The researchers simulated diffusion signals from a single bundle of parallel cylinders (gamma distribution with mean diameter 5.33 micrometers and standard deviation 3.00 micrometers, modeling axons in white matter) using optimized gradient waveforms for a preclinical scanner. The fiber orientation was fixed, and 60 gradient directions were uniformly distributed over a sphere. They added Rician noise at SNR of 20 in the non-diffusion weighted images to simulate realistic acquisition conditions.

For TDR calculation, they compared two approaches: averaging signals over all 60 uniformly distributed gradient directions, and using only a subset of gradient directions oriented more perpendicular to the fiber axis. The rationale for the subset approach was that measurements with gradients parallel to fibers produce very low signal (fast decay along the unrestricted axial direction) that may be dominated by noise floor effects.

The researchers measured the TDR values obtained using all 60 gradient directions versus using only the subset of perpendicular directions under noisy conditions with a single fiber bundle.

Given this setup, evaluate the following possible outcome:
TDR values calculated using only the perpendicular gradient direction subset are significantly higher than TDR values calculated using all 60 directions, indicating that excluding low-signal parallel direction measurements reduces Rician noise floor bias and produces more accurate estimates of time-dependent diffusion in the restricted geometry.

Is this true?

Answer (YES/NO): YES